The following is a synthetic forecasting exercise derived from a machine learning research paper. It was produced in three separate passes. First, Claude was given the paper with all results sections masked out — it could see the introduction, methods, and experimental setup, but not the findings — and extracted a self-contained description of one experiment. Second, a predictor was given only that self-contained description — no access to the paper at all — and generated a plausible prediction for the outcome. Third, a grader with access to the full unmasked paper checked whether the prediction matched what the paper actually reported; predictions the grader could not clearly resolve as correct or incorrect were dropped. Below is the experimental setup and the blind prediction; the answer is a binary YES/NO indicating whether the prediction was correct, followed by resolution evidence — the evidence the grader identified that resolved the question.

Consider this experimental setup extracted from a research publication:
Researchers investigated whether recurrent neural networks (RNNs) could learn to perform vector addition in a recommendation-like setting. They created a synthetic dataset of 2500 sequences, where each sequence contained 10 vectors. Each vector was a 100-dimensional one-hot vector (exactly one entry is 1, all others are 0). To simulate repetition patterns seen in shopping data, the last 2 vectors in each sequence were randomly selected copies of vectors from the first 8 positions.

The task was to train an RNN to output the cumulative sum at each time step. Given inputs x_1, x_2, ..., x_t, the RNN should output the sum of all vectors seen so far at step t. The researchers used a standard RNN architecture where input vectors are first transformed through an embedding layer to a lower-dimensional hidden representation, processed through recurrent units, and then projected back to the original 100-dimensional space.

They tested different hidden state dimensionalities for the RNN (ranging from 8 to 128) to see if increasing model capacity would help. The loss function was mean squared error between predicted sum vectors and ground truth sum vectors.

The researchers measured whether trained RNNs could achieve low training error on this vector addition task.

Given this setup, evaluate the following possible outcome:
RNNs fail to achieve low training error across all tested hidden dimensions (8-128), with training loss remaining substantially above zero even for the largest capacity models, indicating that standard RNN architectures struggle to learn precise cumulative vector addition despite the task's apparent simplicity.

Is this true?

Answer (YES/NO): YES